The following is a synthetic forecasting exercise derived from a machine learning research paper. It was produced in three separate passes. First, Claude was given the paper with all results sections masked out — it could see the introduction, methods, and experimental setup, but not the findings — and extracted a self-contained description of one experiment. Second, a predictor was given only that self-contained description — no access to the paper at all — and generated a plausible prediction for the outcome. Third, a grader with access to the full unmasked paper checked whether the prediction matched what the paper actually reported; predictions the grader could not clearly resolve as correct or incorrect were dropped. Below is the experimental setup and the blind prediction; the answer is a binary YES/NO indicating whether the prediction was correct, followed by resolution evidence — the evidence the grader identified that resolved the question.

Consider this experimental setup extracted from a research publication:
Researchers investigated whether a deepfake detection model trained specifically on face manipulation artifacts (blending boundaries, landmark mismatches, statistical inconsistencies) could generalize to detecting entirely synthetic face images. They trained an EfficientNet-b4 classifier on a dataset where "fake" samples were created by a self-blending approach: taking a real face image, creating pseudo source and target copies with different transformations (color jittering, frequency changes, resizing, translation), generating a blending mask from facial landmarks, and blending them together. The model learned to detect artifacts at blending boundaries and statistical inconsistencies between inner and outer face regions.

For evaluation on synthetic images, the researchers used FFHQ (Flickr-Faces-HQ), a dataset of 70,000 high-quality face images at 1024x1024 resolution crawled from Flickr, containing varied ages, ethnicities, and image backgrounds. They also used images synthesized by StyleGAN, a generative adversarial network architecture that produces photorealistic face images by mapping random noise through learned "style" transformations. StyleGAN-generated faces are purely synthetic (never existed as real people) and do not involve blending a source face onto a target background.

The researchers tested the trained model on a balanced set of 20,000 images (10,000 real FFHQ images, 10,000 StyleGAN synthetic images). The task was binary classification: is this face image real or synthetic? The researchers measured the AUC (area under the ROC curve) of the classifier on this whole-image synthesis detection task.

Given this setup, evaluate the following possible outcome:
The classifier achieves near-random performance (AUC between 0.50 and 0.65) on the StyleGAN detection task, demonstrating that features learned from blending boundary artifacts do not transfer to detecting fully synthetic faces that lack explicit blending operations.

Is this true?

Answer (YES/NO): NO